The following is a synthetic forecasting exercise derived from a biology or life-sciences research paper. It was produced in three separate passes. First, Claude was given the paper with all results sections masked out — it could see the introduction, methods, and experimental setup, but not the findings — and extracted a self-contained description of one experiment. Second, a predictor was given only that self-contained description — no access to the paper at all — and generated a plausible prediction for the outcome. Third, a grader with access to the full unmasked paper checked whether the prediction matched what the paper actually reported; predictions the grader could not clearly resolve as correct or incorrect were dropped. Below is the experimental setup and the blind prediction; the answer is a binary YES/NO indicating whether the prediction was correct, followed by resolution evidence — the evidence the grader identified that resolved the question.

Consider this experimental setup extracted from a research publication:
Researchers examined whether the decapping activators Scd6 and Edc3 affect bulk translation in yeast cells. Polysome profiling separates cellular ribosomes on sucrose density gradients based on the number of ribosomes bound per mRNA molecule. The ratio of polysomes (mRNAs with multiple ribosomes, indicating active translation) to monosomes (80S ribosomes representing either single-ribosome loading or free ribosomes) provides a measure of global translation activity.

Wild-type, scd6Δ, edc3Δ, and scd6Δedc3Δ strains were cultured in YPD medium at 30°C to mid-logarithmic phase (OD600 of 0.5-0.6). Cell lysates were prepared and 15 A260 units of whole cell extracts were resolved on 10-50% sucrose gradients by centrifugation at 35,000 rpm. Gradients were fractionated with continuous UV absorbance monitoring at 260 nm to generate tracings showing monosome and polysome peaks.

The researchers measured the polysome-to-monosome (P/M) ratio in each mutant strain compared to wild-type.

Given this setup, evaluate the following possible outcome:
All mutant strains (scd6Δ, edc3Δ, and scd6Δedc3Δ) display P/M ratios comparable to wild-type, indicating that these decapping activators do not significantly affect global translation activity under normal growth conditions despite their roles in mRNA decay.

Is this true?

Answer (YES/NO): NO